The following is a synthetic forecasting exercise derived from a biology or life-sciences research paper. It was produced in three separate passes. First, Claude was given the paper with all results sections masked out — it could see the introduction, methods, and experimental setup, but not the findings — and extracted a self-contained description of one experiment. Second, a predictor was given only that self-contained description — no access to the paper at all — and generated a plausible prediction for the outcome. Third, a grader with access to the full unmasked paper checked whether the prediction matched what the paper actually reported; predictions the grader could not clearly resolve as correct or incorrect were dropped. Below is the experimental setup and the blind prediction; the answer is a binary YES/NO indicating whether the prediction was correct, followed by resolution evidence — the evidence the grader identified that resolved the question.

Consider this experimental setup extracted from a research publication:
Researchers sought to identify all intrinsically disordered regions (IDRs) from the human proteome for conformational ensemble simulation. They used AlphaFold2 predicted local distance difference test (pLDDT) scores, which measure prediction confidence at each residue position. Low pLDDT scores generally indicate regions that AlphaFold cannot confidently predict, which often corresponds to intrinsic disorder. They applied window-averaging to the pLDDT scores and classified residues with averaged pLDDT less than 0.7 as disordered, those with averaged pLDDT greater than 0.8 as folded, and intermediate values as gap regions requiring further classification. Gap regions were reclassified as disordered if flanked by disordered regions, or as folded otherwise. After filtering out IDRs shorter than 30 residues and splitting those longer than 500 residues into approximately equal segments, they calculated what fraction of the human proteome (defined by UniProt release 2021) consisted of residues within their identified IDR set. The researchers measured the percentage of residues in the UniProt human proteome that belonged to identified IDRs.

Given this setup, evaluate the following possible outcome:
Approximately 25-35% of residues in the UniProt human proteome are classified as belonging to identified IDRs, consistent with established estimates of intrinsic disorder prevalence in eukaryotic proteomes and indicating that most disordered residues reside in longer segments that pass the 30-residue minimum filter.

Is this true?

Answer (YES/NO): NO